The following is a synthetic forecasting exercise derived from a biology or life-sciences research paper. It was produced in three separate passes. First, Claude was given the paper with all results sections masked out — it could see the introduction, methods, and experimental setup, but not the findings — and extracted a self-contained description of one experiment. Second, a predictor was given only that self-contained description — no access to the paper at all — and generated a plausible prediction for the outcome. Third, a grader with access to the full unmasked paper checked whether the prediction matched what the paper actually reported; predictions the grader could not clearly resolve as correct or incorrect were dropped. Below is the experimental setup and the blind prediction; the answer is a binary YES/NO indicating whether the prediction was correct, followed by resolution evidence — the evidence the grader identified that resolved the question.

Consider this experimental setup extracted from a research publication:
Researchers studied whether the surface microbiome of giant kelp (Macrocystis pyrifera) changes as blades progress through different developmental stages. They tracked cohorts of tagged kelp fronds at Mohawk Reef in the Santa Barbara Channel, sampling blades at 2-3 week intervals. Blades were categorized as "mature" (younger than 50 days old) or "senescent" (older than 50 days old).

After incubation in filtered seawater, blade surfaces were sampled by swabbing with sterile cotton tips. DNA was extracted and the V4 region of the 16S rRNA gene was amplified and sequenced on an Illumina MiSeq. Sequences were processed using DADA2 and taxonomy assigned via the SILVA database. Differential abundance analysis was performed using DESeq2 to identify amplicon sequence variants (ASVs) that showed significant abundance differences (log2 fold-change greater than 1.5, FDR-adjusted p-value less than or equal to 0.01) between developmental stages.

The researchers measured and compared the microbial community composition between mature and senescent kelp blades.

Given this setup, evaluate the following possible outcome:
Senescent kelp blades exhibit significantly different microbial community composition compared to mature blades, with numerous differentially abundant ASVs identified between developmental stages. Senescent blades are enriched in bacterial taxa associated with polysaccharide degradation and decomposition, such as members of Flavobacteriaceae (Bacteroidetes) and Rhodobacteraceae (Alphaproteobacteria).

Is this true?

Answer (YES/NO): NO